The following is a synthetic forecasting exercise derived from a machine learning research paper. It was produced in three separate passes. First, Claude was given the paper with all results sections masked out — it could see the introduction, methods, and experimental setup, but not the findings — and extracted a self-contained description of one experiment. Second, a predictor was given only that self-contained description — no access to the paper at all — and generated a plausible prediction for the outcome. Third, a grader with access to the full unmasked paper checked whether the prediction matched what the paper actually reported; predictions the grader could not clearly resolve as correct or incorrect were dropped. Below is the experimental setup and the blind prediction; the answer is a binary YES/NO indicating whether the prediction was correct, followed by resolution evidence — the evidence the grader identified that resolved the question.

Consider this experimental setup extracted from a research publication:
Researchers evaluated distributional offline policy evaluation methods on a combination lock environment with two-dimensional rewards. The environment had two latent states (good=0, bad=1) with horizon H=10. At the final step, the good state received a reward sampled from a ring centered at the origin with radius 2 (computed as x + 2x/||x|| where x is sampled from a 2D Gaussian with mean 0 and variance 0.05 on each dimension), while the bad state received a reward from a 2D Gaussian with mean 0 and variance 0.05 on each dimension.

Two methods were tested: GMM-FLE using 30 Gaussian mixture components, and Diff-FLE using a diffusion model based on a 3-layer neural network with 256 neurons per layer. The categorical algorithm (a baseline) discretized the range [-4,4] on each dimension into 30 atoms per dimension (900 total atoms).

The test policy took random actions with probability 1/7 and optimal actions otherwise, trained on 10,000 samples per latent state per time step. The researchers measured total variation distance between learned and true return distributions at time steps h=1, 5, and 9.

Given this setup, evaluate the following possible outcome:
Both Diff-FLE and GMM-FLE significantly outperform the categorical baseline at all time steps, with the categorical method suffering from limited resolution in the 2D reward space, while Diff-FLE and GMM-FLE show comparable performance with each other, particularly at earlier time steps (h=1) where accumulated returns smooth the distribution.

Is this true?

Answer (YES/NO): NO